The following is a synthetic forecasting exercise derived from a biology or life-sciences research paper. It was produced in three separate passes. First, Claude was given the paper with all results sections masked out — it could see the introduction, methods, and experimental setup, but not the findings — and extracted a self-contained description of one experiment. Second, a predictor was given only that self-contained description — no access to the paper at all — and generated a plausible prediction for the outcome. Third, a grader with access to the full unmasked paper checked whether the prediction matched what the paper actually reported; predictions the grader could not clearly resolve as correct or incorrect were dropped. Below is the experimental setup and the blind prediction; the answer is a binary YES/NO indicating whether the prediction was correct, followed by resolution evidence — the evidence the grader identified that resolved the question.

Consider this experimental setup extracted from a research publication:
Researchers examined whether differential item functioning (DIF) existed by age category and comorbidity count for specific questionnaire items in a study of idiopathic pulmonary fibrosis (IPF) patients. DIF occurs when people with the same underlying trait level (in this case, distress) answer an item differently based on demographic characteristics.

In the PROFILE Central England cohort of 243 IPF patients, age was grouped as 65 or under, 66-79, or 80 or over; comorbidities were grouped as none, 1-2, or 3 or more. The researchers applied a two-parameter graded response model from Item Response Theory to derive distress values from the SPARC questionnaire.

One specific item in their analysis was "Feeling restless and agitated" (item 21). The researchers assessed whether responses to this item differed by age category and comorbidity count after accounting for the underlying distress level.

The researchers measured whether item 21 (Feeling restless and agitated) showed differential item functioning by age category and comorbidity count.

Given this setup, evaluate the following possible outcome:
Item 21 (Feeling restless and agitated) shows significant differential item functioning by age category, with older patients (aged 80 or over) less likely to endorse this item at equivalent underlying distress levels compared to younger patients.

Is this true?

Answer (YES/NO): NO